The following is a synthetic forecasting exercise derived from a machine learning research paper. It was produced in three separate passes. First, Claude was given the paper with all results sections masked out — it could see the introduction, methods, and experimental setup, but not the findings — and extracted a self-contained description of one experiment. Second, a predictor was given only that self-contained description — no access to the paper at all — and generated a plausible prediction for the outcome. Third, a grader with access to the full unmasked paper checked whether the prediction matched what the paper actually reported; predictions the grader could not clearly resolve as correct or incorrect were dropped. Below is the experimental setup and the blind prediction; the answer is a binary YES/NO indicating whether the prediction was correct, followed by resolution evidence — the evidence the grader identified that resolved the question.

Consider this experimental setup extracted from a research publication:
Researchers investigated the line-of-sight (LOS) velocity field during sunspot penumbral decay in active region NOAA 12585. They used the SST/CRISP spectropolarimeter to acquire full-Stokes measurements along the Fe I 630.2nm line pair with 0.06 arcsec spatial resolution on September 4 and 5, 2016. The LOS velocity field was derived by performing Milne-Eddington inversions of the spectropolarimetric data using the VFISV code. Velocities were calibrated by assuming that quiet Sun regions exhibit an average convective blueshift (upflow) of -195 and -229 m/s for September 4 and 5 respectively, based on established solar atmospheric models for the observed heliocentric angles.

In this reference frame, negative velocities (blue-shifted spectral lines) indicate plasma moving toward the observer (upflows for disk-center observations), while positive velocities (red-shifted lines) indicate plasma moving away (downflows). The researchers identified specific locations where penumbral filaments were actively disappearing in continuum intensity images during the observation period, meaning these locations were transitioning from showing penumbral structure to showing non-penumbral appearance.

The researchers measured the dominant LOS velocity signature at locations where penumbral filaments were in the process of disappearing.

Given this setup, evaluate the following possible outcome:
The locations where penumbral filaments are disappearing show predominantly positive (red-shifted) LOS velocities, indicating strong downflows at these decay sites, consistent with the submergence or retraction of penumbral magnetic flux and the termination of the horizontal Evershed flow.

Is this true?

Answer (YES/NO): NO